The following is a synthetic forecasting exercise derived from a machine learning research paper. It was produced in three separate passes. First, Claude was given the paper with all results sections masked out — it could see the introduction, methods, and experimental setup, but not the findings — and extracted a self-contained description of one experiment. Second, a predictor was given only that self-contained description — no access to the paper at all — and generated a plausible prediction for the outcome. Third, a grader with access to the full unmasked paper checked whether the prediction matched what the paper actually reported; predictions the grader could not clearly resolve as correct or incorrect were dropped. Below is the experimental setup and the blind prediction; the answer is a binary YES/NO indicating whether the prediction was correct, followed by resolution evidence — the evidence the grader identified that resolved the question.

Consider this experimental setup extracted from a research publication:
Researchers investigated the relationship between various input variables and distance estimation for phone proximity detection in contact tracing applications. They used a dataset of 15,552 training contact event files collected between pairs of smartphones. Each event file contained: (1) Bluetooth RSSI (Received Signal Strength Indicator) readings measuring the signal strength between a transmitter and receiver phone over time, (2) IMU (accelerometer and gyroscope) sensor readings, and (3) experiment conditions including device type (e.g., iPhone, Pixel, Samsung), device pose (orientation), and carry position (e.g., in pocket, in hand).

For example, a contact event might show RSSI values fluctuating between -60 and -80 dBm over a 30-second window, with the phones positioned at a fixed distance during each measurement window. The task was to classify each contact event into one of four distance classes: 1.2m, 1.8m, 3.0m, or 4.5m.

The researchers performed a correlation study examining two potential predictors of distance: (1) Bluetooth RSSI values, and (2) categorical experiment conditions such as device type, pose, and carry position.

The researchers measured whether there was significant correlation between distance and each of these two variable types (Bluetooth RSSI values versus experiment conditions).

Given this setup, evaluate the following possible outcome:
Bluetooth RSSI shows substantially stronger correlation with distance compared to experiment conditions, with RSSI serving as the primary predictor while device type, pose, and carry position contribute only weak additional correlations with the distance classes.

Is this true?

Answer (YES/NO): NO